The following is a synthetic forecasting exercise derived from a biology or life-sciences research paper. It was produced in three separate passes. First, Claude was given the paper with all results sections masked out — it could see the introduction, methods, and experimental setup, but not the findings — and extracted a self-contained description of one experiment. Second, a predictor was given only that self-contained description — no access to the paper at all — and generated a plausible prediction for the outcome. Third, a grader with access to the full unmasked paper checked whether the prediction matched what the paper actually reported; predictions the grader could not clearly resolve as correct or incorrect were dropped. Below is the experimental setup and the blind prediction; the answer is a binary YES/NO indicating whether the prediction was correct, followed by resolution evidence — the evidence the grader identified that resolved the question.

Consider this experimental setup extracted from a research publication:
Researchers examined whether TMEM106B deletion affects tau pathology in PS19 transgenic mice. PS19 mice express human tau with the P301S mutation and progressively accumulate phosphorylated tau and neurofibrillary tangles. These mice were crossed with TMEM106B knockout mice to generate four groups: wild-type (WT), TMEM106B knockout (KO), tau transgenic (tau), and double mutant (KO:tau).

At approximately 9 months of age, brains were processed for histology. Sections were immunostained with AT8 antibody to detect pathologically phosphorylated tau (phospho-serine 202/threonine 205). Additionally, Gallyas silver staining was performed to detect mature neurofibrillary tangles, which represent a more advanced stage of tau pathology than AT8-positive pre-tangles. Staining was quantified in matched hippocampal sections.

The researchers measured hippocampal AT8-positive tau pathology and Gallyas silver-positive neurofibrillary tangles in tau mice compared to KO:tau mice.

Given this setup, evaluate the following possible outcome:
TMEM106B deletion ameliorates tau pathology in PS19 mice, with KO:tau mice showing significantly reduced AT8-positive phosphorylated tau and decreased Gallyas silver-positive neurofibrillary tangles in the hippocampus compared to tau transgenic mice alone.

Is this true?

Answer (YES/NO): NO